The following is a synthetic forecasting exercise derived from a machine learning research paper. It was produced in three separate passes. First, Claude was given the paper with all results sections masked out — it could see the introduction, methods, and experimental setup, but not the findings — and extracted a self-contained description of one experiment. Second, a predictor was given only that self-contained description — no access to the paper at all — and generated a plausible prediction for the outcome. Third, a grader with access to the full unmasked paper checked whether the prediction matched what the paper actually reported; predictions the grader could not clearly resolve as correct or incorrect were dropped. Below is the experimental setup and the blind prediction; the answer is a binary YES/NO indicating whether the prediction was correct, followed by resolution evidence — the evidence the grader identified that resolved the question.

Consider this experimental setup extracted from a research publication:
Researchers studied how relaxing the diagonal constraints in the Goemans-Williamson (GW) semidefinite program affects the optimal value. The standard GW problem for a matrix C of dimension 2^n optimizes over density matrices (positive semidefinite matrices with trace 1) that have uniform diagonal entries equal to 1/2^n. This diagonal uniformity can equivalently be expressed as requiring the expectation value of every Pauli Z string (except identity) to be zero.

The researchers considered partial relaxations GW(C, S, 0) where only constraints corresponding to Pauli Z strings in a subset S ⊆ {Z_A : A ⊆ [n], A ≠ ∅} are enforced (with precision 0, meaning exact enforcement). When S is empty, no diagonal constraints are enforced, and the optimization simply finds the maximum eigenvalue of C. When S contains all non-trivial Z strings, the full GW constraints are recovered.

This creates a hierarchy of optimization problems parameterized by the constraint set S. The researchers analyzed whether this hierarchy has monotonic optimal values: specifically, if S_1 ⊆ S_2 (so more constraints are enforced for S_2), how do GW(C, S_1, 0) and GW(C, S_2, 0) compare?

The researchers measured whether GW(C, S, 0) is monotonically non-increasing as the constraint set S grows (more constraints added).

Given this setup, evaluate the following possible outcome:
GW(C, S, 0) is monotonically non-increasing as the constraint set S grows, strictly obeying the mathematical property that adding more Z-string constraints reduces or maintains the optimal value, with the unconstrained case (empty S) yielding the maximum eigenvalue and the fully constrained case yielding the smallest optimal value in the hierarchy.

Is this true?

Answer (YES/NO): YES